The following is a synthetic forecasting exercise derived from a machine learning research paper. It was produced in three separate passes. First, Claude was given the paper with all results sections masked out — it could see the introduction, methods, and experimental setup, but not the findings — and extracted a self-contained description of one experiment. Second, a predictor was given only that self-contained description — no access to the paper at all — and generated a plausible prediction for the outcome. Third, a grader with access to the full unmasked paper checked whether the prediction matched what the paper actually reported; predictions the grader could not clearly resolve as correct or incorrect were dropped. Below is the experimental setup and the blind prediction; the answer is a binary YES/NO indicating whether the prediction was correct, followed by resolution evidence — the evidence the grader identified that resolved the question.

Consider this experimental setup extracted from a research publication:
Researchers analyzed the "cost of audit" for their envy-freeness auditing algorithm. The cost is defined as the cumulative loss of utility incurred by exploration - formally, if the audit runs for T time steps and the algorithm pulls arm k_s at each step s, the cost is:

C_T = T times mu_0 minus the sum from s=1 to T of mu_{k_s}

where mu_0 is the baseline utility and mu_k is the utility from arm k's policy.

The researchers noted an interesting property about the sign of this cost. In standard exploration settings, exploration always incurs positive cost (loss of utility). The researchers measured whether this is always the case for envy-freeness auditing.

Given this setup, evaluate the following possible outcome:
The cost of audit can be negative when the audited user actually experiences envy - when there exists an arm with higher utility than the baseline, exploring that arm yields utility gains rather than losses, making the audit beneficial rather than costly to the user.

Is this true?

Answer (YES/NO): YES